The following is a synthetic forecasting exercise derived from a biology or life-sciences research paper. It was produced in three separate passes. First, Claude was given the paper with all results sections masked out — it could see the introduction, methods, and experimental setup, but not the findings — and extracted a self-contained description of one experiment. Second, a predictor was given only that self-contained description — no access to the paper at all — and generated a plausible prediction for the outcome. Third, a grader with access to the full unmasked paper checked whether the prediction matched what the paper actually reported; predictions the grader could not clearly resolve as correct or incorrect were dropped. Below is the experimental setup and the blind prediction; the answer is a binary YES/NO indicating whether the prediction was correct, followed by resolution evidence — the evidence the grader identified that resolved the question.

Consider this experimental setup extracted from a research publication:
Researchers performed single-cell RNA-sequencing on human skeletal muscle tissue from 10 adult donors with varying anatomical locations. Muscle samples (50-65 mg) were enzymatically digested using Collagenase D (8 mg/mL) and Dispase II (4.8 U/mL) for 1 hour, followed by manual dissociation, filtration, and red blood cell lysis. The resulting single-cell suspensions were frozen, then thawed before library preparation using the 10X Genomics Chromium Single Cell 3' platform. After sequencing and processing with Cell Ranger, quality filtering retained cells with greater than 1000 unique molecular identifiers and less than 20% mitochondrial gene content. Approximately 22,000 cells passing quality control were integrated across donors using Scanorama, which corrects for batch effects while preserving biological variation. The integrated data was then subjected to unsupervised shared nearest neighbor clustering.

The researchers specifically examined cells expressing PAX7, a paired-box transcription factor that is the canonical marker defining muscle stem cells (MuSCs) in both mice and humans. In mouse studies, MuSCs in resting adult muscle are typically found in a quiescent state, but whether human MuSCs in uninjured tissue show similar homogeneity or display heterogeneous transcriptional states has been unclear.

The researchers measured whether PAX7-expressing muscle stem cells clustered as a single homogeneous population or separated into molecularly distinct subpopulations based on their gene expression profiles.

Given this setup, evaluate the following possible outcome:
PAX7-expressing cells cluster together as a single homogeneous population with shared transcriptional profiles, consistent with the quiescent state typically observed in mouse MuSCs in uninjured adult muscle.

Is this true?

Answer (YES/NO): NO